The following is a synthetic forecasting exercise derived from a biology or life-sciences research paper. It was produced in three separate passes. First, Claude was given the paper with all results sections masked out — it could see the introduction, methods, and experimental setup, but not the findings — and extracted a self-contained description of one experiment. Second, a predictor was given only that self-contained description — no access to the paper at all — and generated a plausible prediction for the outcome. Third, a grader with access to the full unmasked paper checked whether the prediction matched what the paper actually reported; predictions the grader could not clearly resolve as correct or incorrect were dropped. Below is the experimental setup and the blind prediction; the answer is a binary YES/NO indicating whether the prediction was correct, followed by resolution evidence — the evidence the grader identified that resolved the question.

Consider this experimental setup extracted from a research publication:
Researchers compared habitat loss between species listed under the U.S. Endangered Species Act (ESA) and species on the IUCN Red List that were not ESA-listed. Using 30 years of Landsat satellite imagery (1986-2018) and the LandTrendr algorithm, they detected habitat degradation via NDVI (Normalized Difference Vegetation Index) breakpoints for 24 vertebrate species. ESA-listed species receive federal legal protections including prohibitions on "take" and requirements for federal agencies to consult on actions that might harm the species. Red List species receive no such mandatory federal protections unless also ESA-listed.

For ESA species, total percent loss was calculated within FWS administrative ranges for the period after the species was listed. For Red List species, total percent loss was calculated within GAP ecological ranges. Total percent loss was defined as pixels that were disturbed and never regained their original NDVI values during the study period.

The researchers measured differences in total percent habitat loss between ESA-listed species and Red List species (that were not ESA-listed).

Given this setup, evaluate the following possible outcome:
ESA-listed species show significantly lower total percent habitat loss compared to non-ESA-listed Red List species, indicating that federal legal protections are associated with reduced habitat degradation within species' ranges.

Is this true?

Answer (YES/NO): NO